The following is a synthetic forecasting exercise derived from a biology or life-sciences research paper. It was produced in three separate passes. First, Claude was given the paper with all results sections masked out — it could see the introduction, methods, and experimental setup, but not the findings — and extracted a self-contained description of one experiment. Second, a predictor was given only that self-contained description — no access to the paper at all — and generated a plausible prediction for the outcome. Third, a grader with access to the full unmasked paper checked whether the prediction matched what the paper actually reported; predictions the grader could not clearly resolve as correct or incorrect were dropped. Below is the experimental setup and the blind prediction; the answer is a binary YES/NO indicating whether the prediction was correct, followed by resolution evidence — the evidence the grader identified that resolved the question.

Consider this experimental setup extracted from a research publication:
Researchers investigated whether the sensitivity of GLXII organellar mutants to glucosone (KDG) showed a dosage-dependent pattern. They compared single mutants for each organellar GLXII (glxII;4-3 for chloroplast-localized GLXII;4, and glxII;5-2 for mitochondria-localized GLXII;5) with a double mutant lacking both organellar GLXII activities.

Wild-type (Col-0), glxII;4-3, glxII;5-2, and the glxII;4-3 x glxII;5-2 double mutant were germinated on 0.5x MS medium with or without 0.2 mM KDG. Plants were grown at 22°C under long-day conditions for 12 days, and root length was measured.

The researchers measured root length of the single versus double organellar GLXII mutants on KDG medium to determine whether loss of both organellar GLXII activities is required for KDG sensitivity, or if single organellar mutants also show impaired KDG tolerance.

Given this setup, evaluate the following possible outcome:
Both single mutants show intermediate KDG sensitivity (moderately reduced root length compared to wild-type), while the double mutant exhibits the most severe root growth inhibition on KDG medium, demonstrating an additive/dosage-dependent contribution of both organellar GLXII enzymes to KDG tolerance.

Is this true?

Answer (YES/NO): NO